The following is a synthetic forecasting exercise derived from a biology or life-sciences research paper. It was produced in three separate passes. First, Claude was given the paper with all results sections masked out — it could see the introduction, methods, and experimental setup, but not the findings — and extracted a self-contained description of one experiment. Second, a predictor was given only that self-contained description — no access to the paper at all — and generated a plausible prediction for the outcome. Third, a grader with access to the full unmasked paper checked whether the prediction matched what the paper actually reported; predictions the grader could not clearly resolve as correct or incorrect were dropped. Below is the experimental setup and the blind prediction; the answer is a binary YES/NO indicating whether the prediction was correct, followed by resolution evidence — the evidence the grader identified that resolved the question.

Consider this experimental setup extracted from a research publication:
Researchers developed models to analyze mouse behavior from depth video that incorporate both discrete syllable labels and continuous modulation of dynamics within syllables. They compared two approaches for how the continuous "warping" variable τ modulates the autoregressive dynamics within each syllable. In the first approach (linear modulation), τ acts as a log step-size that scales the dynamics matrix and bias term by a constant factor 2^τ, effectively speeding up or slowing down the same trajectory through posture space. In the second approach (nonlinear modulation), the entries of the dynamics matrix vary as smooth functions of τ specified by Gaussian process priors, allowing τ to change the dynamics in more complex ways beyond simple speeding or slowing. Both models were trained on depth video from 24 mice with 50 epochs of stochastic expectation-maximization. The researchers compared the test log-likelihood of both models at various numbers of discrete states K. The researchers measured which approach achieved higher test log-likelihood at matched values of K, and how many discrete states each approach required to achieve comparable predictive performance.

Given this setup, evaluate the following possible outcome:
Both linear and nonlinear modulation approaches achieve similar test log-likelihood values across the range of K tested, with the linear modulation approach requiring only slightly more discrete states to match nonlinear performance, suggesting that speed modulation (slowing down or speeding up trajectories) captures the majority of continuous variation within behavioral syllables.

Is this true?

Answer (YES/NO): NO